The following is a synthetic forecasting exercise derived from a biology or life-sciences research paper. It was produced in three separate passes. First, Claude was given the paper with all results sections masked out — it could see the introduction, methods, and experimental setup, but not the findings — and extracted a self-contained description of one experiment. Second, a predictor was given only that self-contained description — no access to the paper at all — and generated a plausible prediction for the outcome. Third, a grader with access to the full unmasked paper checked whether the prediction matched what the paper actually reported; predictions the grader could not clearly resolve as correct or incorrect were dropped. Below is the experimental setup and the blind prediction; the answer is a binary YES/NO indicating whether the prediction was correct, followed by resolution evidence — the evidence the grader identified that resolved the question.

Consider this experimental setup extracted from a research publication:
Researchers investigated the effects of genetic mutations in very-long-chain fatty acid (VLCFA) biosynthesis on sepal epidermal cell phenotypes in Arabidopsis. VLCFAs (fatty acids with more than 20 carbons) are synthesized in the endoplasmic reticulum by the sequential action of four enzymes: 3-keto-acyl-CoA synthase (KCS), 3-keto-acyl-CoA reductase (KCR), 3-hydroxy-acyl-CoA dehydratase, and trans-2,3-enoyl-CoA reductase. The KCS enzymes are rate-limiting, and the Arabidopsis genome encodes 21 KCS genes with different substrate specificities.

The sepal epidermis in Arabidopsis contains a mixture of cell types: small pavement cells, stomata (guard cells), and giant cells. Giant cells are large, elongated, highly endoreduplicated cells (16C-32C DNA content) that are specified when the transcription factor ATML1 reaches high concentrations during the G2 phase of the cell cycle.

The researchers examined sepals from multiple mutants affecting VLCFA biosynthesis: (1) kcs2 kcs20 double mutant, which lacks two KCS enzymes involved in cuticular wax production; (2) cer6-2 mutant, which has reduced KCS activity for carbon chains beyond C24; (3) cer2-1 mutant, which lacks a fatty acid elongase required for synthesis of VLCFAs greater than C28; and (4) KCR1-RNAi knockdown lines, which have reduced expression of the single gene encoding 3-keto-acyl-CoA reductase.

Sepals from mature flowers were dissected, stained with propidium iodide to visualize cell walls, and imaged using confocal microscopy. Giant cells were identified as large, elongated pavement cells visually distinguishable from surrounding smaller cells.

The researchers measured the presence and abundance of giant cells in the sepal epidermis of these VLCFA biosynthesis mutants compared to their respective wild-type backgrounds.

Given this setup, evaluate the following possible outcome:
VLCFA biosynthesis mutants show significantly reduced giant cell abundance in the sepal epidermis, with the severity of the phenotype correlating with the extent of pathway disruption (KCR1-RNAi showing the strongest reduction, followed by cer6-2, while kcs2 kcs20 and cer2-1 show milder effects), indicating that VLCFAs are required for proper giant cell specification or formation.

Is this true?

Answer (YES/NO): NO